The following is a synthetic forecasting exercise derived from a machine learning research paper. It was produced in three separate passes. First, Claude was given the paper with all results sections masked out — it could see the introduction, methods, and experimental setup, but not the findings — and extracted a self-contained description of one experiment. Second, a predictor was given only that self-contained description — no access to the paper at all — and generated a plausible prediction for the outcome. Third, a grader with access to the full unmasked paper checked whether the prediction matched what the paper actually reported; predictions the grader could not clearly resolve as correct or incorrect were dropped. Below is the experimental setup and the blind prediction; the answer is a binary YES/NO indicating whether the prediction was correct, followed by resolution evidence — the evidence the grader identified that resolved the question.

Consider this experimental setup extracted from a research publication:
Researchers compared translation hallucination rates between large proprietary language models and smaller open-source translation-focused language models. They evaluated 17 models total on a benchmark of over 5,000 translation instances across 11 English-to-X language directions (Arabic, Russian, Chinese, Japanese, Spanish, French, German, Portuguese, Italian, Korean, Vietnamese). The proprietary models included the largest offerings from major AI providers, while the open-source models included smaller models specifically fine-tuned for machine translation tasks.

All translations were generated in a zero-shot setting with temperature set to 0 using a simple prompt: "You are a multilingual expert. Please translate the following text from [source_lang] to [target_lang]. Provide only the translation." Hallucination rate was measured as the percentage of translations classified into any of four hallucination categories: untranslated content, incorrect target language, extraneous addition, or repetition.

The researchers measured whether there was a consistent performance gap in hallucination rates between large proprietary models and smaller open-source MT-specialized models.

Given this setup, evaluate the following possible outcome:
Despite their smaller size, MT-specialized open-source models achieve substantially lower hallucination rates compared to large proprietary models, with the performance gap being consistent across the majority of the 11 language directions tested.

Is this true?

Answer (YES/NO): NO